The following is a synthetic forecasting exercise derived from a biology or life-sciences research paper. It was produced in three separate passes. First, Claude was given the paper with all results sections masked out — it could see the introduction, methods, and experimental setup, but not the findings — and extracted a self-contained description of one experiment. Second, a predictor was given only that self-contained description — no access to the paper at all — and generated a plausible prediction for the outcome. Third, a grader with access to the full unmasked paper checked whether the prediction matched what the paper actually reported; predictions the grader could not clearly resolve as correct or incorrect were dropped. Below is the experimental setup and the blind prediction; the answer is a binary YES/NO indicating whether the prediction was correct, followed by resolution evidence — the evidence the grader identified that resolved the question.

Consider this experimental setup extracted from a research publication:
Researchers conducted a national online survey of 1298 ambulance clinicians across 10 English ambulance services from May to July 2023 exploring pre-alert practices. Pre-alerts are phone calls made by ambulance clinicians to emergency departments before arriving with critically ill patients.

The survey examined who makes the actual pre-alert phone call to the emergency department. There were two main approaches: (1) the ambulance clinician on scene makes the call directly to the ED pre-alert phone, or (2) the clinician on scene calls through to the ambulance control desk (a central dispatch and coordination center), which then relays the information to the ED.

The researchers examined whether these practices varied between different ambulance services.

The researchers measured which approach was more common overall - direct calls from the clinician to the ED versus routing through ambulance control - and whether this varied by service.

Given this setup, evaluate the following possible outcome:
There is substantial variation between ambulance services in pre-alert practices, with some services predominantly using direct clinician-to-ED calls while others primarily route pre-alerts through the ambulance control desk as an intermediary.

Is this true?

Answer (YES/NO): YES